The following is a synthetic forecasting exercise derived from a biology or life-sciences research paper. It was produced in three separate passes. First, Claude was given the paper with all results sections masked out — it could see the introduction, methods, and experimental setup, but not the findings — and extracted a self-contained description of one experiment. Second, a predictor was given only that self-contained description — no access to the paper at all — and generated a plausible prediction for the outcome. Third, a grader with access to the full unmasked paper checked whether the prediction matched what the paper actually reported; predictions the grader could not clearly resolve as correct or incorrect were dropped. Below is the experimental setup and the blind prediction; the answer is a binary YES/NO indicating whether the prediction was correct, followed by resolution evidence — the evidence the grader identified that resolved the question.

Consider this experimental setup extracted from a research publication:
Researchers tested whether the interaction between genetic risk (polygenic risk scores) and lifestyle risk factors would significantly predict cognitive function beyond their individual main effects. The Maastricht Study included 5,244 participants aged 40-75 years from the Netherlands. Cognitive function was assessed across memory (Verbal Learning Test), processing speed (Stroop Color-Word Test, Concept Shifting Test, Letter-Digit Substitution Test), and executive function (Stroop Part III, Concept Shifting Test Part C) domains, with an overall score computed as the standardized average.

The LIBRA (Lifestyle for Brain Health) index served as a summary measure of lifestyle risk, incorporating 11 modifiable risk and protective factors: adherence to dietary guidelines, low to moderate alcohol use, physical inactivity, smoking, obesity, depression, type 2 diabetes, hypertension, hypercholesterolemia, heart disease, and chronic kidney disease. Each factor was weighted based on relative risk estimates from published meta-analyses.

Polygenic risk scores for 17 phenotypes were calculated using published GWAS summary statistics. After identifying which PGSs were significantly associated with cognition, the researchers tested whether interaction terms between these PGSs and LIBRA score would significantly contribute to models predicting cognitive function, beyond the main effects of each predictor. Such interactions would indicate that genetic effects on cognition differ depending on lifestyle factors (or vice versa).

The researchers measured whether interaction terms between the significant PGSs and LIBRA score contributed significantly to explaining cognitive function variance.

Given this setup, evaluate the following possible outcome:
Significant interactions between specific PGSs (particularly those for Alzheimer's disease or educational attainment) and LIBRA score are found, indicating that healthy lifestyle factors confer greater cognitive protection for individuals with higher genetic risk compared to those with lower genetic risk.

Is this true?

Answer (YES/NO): NO